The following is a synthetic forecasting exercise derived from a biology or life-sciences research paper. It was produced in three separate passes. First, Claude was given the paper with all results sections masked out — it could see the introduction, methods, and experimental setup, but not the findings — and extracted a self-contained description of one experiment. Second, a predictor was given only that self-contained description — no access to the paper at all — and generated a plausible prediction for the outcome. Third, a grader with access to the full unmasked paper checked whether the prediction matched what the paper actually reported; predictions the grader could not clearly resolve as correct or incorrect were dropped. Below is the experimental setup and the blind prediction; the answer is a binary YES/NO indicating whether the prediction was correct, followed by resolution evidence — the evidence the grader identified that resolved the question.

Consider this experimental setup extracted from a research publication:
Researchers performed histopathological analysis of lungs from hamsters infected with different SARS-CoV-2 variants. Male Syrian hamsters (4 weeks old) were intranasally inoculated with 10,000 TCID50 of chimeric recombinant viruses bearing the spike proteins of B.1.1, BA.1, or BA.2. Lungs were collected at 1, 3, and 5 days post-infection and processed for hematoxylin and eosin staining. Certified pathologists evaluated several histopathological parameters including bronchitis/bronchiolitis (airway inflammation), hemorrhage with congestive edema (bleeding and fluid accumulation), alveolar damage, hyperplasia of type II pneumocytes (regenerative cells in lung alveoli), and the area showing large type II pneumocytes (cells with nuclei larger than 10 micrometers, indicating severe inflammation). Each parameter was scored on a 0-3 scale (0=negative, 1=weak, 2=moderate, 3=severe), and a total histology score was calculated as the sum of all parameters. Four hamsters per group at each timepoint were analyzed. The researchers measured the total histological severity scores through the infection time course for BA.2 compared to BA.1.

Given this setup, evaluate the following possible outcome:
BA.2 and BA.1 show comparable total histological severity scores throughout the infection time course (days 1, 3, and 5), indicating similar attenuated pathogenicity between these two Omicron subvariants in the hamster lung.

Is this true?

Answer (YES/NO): NO